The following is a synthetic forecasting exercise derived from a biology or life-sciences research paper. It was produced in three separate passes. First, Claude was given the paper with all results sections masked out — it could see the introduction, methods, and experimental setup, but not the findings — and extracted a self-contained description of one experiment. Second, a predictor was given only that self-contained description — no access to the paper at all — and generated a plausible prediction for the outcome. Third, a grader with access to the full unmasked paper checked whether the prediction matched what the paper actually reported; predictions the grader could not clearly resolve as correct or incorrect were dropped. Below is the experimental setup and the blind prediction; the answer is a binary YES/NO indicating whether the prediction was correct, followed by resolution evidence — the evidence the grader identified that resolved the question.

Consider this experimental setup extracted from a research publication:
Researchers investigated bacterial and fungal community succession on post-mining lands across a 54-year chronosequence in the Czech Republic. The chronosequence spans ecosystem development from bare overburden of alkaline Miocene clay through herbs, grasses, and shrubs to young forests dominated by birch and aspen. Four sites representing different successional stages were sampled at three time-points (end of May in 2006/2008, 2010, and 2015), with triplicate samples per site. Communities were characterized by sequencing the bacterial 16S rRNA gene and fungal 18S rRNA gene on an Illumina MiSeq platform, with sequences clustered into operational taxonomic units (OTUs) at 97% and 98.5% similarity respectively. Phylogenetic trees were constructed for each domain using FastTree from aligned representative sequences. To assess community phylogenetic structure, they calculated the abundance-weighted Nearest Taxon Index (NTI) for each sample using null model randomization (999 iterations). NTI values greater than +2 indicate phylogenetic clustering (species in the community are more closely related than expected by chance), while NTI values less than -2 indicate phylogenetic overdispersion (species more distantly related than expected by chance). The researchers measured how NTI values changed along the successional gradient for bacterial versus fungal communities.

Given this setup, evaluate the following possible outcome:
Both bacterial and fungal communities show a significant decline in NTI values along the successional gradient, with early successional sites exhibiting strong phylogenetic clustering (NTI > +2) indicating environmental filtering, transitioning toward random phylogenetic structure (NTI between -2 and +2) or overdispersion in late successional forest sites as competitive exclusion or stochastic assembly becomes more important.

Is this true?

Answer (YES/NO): NO